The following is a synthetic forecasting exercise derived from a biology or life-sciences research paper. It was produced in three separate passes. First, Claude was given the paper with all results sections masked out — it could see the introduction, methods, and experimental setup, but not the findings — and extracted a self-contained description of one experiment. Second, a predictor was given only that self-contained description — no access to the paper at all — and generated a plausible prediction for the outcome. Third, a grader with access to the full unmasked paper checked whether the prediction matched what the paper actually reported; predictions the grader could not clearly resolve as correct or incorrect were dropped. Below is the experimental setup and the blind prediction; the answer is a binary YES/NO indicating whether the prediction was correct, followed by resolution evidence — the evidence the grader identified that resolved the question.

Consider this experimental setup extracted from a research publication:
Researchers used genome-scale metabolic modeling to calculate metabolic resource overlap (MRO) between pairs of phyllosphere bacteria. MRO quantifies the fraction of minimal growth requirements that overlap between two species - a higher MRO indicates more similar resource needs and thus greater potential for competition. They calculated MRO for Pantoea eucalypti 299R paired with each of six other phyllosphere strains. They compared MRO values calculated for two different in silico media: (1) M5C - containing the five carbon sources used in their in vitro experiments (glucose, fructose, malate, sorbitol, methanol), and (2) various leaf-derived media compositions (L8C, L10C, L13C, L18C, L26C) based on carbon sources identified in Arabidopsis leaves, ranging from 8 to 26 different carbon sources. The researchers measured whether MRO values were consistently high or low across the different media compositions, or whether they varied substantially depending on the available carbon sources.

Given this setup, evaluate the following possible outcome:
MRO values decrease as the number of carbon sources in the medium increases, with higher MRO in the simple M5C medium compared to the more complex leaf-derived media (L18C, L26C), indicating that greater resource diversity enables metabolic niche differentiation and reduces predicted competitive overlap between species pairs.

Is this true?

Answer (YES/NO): NO